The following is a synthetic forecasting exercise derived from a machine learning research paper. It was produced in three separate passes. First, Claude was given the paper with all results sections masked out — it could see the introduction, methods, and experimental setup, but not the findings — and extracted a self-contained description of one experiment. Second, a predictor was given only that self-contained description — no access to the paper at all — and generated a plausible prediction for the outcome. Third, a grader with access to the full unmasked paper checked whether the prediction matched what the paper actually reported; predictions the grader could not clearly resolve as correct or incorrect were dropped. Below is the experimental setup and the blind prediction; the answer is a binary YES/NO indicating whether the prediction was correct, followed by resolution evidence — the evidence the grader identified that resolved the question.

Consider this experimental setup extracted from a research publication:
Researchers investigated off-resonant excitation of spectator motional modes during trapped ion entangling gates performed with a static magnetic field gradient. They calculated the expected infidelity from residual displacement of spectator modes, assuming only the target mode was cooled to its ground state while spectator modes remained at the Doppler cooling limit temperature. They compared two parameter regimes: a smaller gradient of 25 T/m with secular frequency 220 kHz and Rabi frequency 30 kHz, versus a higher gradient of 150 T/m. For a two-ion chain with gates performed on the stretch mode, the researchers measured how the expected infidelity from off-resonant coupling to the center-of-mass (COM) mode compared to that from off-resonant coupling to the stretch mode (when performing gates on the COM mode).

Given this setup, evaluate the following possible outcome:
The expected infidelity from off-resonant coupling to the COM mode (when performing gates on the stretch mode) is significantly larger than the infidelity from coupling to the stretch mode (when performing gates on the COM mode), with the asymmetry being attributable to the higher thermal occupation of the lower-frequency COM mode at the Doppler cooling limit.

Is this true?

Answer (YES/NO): NO